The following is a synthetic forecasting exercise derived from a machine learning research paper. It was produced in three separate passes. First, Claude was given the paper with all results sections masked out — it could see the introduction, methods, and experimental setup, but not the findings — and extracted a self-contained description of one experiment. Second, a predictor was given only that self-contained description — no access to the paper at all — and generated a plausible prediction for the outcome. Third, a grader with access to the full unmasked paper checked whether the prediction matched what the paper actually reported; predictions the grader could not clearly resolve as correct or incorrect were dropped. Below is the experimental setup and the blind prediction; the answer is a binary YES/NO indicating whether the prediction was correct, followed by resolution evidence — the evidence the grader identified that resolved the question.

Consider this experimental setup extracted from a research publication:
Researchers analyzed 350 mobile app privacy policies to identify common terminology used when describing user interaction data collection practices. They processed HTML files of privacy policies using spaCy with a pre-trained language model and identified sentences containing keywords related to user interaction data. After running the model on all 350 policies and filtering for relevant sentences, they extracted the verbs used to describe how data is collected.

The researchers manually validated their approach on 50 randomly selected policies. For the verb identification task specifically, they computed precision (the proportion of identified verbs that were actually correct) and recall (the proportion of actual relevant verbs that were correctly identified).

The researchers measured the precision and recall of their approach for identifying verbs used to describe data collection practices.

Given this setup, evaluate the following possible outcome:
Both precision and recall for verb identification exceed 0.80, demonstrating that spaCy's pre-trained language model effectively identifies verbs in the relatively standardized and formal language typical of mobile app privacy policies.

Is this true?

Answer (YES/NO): YES